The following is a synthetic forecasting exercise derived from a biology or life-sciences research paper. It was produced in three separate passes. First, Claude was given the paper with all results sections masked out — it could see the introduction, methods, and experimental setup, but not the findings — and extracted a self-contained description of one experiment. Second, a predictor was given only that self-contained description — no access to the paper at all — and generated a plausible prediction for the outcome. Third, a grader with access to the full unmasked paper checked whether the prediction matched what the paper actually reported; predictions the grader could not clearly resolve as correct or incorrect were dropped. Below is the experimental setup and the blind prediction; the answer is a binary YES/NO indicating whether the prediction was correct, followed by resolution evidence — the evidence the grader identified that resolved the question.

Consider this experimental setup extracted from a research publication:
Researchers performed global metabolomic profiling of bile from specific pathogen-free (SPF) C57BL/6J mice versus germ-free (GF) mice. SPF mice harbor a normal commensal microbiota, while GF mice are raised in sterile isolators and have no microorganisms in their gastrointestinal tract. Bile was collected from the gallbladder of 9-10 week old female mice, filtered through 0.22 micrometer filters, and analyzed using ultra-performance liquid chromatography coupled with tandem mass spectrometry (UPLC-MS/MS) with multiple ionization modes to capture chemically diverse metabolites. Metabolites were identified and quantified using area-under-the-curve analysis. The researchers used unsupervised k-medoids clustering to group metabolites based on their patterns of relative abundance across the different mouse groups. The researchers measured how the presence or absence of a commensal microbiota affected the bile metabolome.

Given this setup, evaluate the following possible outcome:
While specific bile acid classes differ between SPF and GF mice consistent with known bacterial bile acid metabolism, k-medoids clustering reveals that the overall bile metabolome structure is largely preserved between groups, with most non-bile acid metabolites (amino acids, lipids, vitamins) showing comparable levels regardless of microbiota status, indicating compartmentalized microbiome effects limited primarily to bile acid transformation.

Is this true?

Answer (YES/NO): NO